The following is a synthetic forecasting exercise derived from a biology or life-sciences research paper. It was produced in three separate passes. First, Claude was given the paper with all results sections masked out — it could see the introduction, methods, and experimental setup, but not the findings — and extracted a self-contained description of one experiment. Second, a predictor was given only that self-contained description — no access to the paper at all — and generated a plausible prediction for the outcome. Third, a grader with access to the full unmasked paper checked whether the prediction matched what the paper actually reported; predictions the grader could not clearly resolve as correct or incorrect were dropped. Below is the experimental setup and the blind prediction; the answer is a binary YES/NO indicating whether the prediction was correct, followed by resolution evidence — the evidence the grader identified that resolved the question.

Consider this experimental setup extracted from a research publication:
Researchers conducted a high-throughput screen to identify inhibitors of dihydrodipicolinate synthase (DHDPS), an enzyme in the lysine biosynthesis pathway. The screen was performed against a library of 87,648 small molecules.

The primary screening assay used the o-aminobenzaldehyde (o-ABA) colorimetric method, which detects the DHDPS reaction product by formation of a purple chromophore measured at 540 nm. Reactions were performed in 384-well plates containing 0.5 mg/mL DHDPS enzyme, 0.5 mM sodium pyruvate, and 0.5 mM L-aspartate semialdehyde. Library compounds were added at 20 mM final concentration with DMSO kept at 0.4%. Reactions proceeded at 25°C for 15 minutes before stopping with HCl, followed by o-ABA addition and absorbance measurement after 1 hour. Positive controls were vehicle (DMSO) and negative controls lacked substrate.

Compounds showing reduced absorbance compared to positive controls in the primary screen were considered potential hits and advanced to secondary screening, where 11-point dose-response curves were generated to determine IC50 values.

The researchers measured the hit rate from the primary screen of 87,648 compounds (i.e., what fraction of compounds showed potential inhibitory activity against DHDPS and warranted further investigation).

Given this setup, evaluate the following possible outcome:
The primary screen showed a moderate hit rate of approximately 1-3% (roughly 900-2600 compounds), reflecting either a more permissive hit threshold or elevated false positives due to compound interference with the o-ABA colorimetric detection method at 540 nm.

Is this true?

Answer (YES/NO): NO